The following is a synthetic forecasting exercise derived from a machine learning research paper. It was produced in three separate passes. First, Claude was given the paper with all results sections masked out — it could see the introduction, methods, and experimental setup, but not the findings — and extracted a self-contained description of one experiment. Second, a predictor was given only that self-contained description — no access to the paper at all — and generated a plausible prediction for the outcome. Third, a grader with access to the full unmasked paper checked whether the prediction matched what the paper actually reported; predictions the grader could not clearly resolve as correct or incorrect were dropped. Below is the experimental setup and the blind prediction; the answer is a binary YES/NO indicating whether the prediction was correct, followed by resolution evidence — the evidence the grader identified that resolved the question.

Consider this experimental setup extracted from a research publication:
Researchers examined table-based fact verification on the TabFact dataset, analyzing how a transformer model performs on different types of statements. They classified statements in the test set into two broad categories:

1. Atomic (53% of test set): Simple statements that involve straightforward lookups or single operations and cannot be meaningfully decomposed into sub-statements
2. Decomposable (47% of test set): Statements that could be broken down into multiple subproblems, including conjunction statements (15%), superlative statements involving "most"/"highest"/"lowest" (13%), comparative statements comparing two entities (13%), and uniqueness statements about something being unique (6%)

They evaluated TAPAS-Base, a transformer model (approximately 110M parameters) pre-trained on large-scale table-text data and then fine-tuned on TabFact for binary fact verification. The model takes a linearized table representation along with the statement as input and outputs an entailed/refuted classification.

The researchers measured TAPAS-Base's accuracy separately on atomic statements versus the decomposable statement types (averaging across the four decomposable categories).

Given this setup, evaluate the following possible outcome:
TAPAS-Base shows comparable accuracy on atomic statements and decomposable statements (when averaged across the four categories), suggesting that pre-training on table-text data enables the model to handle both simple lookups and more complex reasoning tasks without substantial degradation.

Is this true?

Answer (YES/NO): NO